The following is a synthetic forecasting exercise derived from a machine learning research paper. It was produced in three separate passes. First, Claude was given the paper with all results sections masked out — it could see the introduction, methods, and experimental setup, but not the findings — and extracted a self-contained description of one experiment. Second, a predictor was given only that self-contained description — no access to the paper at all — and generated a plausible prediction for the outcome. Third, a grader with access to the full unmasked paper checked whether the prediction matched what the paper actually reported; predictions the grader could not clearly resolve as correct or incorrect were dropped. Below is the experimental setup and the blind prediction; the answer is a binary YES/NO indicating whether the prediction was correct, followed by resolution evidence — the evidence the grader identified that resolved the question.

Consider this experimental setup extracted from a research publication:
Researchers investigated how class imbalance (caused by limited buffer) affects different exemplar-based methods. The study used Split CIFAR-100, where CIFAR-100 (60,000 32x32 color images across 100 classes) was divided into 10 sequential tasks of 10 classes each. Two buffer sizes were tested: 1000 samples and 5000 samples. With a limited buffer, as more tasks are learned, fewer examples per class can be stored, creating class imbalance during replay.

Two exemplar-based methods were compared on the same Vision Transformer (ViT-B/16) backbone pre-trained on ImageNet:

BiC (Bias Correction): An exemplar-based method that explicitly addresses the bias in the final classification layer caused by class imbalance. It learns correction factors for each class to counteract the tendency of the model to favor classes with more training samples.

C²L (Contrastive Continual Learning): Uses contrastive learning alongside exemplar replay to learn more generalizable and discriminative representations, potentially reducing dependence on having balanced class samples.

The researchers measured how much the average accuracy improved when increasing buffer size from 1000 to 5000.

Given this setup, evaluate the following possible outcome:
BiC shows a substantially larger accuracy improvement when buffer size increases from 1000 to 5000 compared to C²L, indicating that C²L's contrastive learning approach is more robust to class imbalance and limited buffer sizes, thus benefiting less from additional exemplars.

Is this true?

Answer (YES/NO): YES